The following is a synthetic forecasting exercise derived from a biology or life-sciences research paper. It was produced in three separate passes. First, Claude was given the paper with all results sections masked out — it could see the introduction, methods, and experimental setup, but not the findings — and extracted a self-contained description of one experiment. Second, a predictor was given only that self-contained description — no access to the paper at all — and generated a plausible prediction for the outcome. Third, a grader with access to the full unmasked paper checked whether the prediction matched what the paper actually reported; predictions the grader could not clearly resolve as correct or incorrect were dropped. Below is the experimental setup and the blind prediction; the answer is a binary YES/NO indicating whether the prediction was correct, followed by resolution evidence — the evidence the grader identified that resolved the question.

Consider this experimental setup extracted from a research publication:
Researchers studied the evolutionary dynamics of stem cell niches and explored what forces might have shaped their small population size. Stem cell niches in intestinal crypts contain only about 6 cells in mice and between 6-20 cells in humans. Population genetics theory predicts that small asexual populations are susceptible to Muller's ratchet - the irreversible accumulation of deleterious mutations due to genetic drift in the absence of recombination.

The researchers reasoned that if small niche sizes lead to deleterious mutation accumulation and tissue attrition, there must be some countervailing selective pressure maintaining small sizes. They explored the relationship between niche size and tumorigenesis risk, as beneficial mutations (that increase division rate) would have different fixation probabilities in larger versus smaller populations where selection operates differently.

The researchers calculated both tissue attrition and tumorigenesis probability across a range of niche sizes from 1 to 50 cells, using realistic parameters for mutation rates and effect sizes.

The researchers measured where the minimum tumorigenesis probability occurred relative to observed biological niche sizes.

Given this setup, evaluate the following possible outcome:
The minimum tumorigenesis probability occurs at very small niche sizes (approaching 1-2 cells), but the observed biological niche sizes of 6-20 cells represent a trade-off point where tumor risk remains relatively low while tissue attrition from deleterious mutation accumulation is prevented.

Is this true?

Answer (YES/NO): NO